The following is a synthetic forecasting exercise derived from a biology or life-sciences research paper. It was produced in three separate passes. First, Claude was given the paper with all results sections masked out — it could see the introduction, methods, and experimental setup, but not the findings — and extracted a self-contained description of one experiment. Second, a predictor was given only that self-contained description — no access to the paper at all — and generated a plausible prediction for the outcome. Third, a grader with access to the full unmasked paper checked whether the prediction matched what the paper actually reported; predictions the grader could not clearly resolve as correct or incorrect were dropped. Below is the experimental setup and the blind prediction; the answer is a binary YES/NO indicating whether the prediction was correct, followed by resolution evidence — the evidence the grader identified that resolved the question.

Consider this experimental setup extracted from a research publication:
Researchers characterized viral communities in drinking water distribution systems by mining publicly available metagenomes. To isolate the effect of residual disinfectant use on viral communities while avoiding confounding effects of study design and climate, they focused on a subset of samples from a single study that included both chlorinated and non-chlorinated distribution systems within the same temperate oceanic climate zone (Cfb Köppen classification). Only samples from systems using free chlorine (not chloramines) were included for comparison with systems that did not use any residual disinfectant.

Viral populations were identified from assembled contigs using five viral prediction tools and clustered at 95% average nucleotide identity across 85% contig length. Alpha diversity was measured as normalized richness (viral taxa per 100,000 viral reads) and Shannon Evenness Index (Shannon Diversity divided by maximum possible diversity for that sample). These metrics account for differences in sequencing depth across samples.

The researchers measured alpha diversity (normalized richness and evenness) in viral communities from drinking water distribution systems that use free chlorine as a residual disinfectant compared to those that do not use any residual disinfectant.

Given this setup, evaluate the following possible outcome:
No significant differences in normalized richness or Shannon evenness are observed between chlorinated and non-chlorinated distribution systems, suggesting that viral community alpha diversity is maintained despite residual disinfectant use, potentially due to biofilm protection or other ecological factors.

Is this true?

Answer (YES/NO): NO